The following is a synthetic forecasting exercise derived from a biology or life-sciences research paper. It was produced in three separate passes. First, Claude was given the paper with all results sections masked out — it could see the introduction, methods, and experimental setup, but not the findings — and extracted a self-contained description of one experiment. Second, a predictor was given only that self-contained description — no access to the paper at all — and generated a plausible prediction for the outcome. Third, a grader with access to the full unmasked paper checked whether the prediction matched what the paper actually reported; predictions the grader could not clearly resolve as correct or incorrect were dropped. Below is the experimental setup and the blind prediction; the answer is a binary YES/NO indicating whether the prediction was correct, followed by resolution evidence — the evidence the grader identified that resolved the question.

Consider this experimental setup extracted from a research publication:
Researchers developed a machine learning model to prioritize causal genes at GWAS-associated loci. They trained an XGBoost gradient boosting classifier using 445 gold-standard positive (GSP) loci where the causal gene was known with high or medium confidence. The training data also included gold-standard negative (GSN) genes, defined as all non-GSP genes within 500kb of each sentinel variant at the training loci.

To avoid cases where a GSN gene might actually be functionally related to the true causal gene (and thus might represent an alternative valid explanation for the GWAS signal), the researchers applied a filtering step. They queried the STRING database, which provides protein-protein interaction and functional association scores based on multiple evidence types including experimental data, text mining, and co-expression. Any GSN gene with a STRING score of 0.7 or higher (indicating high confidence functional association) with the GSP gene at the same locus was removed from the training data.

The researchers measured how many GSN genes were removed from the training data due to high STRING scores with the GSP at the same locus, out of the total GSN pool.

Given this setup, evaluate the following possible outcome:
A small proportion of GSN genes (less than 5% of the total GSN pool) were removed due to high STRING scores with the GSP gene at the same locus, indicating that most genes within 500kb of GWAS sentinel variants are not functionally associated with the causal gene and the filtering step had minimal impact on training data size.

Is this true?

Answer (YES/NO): YES